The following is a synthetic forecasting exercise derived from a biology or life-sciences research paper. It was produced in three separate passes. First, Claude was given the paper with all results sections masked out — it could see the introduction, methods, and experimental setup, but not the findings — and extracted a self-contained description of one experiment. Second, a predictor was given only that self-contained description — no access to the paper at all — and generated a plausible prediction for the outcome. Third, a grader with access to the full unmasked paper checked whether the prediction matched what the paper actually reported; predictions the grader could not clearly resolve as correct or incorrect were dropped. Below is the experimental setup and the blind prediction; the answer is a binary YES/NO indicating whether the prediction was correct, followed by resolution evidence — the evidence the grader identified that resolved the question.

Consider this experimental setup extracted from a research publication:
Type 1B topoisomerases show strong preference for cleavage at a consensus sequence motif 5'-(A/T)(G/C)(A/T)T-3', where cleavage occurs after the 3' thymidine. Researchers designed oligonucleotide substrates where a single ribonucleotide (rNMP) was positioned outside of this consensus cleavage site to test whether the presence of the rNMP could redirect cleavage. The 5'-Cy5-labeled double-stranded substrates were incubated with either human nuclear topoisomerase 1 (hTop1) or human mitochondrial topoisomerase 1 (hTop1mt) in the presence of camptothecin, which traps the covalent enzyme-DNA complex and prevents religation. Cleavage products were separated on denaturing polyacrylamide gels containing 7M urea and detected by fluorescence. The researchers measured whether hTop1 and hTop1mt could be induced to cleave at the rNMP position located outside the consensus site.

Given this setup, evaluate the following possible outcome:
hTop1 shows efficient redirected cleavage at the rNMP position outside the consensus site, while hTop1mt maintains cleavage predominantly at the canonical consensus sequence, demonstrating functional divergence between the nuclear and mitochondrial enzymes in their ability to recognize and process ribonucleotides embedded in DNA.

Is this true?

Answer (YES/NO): YES